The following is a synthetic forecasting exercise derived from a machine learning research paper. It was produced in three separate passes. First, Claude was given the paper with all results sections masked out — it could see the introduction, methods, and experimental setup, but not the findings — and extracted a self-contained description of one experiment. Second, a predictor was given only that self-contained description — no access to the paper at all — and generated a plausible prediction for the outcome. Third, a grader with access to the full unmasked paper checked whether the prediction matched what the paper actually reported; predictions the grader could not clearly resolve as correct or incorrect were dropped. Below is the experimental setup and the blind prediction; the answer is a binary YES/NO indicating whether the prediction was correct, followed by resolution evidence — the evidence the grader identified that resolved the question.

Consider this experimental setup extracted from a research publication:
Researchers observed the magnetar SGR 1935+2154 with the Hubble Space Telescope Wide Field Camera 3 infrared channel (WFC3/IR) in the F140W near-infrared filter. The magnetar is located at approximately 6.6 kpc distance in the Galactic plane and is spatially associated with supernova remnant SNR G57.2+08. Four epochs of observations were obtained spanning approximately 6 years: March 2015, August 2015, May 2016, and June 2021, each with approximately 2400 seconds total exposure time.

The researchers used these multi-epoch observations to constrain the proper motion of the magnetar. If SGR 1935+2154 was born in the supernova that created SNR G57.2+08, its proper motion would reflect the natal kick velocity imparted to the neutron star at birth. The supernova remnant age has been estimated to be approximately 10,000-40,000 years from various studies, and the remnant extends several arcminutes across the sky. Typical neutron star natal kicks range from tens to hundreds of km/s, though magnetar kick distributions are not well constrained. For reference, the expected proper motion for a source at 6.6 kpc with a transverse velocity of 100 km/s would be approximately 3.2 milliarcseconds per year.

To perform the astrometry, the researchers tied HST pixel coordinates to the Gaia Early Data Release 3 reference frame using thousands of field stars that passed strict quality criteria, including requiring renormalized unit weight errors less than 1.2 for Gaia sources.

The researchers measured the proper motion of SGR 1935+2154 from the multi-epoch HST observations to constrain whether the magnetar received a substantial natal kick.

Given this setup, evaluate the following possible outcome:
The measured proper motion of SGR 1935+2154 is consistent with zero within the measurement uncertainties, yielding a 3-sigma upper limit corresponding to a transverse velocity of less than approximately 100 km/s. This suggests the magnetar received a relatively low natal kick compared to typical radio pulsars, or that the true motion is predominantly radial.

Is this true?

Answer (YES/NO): NO